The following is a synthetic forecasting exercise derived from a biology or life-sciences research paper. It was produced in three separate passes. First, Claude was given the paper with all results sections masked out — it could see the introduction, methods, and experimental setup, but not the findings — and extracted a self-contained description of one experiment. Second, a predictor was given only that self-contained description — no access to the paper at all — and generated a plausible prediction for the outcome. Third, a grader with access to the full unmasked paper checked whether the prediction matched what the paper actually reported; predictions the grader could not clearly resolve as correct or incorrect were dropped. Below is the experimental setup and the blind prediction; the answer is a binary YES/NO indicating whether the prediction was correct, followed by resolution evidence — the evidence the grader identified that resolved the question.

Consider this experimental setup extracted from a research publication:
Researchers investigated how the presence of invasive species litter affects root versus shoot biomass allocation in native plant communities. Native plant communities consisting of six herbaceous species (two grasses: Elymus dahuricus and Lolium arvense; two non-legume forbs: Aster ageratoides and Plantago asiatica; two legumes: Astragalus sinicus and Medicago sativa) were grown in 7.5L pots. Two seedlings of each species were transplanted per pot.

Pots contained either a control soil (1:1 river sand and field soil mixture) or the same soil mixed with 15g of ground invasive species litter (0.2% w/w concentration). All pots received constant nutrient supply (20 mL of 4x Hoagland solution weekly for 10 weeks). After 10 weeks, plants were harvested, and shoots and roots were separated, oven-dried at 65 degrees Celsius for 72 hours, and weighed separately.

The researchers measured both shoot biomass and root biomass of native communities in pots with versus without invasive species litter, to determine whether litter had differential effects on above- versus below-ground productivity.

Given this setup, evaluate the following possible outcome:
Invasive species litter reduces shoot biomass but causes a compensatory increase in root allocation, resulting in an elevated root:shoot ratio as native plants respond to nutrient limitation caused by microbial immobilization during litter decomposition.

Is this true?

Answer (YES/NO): NO